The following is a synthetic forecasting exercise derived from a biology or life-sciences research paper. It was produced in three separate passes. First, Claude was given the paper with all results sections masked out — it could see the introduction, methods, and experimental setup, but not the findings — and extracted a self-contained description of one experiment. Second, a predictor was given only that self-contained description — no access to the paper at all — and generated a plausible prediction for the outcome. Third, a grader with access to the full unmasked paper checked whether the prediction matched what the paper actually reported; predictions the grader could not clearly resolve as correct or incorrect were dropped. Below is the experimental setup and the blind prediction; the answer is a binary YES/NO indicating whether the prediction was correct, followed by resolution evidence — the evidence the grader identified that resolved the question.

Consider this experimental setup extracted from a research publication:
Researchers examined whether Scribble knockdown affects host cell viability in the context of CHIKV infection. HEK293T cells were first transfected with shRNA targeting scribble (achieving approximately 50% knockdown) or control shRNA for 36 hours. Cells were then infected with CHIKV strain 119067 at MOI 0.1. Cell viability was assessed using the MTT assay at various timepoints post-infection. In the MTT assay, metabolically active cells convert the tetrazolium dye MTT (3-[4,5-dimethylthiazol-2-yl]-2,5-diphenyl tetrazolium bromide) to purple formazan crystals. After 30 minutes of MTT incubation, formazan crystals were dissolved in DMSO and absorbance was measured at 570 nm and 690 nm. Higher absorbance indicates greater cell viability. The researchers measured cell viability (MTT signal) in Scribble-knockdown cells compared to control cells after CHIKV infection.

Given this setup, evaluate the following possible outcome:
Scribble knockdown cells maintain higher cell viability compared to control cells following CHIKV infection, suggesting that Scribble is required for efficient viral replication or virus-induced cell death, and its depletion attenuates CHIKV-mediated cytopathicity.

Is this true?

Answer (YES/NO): NO